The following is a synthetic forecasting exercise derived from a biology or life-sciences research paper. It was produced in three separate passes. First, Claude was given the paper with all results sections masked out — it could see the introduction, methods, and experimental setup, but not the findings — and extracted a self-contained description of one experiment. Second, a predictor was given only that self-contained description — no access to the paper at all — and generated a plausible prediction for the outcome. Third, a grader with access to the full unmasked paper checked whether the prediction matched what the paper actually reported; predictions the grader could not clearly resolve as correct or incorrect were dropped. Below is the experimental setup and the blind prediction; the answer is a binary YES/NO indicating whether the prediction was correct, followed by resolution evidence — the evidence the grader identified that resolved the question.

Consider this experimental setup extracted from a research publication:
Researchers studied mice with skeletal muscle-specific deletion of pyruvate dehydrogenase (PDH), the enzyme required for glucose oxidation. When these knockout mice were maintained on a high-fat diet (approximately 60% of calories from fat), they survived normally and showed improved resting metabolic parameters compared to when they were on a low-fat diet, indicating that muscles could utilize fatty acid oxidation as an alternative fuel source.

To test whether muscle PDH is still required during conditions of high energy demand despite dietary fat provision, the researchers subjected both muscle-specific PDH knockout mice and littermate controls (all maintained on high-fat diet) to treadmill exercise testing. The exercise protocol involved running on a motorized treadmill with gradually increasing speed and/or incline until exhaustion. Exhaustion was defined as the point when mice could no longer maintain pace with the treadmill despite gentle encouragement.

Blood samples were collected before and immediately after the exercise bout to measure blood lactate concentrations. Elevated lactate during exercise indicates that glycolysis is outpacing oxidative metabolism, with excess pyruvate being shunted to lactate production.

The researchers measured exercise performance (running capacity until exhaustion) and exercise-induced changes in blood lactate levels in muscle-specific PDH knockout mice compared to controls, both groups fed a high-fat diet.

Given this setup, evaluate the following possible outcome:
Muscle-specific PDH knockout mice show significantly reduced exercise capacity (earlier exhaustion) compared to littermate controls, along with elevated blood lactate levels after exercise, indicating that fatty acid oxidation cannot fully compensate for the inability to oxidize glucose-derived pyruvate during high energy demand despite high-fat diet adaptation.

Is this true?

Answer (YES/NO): YES